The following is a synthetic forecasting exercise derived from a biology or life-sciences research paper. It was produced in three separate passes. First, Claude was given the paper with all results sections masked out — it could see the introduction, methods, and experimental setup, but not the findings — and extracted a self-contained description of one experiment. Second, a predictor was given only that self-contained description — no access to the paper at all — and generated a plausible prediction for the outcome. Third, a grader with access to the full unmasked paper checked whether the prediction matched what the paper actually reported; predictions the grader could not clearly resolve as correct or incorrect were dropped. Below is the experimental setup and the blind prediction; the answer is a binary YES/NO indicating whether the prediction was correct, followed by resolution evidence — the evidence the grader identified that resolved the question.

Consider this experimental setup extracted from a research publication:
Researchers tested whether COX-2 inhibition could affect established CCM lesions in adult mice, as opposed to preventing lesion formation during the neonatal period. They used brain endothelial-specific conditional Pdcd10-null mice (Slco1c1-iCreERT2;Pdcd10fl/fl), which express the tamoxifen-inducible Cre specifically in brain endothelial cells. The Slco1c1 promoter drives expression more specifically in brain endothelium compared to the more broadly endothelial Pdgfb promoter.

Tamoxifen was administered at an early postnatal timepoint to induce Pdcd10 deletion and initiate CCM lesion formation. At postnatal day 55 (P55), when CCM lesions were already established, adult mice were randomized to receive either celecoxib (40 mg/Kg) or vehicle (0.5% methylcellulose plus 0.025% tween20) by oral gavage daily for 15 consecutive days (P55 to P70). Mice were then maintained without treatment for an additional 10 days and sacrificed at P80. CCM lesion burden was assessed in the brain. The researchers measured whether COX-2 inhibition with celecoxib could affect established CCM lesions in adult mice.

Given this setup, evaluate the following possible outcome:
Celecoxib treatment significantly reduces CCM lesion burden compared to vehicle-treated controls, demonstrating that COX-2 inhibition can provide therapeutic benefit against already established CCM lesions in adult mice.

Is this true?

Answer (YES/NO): YES